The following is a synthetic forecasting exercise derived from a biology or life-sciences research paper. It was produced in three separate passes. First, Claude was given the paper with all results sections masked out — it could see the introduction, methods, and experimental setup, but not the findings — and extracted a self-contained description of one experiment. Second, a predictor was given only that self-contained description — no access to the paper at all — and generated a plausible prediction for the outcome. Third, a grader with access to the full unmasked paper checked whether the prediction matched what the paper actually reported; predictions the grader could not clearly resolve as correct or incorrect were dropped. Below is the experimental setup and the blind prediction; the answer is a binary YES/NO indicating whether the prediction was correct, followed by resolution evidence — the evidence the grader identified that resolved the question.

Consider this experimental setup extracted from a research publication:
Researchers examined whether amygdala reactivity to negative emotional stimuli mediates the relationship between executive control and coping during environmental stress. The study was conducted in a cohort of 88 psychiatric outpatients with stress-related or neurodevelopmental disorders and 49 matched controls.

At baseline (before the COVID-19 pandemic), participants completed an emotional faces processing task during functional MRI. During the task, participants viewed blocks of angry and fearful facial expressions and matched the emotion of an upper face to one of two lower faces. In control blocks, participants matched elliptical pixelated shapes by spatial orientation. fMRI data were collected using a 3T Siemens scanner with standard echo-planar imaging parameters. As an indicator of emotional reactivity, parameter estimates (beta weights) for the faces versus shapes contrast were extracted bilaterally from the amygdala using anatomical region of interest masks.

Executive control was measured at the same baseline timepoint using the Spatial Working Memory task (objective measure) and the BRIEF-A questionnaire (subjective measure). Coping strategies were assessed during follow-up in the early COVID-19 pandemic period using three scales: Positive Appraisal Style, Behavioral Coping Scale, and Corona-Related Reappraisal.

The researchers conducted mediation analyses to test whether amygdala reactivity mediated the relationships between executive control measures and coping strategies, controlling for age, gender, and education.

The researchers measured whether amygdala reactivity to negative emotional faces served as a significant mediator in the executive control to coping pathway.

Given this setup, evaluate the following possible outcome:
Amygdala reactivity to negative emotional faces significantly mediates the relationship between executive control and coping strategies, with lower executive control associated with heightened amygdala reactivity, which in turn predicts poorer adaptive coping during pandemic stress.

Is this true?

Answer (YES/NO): NO